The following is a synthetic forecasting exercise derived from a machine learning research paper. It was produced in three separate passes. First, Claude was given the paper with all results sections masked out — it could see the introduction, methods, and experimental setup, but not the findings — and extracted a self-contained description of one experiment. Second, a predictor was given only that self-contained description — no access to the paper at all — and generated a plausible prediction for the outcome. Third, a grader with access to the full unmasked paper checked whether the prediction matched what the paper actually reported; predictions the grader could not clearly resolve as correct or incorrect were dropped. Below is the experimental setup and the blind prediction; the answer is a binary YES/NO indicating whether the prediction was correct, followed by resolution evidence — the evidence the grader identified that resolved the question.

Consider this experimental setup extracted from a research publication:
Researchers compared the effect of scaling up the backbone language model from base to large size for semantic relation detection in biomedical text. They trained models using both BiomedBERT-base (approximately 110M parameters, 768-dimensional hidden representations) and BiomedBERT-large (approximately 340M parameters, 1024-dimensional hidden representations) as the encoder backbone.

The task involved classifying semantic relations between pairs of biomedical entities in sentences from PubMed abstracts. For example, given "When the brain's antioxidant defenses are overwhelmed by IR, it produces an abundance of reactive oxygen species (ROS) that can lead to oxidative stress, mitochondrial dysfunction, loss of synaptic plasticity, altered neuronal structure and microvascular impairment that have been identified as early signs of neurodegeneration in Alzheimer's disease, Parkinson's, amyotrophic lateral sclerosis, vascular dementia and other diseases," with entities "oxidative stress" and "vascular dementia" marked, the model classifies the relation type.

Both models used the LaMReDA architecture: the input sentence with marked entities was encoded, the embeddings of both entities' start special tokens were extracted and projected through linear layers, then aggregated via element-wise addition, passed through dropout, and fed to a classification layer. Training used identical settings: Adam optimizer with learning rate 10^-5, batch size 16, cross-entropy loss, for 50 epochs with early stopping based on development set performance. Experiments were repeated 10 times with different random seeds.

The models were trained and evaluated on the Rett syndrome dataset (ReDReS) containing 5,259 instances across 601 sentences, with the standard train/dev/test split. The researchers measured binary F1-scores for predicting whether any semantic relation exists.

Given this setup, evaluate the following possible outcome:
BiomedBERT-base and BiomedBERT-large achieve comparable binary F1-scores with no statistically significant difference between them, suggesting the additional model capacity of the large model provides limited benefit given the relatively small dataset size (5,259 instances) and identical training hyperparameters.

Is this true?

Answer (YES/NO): YES